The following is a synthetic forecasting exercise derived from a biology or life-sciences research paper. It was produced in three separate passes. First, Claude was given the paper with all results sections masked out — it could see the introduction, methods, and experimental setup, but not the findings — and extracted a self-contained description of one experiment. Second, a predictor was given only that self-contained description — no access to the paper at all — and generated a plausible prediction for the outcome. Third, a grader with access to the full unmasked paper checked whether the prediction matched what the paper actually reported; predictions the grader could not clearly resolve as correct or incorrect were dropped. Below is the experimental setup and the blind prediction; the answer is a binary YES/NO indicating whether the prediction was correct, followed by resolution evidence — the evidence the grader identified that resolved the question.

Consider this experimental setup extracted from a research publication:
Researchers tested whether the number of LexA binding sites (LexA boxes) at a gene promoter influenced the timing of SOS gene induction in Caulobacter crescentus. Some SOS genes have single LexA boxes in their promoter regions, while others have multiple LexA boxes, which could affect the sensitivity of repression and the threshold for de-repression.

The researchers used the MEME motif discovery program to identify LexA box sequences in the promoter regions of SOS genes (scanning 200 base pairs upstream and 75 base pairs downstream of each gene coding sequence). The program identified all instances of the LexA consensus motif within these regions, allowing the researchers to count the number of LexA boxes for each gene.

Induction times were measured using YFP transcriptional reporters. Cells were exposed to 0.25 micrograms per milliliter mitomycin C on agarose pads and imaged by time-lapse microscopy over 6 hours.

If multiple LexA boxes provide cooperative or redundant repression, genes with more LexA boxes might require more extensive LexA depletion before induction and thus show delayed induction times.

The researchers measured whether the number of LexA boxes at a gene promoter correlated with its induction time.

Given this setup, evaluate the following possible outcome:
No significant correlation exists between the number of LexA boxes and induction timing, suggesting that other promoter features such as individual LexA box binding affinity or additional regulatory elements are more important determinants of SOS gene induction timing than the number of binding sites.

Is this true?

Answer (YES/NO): YES